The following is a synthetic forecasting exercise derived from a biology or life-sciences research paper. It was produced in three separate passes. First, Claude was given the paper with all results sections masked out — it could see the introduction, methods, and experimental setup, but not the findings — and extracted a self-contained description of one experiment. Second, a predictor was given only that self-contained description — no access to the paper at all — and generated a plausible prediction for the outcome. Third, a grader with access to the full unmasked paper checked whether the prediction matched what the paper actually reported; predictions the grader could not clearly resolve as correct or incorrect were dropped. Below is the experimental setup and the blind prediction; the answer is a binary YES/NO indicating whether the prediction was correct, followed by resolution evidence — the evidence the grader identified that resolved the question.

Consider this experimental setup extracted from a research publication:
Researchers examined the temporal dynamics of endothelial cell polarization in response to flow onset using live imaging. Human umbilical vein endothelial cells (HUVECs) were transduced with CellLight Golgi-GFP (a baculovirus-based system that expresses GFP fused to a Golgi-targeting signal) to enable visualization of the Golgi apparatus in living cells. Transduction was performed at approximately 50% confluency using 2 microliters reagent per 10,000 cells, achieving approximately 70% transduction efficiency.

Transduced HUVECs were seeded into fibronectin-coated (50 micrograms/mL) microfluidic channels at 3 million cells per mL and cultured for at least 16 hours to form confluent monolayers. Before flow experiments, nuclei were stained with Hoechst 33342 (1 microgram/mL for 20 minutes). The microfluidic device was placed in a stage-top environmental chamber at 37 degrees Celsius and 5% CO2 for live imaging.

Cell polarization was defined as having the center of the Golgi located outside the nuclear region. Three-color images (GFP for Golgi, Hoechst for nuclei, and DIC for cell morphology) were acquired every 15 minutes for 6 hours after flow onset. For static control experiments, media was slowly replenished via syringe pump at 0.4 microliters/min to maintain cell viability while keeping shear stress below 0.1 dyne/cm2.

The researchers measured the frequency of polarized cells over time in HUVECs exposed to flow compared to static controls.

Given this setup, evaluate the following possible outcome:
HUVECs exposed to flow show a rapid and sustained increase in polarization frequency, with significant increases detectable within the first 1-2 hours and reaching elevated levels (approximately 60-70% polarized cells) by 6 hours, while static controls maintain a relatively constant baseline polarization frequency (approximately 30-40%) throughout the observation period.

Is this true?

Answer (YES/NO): NO